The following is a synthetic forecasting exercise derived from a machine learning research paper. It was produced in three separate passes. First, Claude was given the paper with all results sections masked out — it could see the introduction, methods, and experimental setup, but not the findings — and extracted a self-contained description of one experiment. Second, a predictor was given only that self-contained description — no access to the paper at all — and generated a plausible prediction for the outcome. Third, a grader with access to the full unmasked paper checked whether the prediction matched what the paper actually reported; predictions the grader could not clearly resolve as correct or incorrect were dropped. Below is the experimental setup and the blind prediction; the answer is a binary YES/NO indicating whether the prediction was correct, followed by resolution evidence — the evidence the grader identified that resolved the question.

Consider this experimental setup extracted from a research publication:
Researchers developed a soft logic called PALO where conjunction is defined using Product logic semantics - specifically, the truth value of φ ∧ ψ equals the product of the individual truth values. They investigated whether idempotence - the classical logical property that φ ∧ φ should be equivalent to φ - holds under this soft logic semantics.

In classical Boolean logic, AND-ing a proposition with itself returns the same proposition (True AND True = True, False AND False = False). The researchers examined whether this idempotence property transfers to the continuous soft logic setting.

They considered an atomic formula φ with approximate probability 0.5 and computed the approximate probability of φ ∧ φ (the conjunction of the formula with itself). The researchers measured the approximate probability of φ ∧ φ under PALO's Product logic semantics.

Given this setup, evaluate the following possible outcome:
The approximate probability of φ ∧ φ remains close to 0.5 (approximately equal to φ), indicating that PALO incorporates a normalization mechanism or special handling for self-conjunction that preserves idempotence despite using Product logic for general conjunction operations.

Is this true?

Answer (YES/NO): NO